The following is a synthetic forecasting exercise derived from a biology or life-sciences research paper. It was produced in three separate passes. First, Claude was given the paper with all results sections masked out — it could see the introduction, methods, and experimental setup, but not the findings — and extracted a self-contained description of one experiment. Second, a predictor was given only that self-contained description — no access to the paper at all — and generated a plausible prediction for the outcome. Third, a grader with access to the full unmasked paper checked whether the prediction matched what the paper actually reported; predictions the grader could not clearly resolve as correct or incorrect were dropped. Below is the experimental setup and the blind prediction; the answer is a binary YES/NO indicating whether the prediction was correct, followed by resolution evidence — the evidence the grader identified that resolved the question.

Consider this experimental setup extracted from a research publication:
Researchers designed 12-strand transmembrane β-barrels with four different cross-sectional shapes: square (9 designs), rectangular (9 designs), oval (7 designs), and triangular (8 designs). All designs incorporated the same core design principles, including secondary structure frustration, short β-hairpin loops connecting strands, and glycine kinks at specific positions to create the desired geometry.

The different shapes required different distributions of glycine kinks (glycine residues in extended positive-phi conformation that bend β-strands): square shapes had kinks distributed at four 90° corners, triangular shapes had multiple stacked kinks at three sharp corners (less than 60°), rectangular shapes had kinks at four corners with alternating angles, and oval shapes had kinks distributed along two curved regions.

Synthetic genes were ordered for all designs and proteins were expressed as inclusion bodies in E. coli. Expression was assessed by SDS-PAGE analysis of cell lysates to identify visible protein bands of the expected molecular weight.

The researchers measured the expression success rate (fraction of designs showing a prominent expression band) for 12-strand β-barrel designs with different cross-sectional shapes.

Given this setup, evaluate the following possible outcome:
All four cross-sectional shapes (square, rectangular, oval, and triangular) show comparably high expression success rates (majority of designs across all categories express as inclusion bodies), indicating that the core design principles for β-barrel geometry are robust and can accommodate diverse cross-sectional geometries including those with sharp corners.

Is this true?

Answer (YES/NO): NO